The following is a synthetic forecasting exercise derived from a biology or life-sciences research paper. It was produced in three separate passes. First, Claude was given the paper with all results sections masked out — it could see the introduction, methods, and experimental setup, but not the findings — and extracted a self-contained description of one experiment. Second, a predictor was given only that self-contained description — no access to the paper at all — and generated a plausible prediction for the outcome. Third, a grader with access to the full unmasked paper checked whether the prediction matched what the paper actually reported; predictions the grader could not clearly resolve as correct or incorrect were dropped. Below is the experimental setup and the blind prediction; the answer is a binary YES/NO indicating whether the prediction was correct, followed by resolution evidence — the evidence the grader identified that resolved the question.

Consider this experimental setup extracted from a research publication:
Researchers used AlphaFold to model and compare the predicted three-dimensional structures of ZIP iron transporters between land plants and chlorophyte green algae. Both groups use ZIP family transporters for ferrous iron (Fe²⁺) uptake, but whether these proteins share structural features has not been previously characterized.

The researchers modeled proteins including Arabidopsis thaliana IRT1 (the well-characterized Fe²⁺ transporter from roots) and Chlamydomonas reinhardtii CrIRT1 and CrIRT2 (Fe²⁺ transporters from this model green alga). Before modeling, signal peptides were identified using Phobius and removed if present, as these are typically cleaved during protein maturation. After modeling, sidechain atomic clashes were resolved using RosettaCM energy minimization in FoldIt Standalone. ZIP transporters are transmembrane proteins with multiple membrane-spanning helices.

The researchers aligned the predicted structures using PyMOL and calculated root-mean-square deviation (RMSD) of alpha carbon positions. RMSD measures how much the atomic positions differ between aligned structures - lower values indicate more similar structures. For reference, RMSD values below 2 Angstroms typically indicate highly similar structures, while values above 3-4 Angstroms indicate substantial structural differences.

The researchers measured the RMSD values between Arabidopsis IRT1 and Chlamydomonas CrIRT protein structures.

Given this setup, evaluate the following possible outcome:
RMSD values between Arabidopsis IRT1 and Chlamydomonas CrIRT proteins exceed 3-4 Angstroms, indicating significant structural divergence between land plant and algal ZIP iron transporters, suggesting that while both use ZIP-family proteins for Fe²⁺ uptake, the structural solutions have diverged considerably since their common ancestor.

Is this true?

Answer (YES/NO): NO